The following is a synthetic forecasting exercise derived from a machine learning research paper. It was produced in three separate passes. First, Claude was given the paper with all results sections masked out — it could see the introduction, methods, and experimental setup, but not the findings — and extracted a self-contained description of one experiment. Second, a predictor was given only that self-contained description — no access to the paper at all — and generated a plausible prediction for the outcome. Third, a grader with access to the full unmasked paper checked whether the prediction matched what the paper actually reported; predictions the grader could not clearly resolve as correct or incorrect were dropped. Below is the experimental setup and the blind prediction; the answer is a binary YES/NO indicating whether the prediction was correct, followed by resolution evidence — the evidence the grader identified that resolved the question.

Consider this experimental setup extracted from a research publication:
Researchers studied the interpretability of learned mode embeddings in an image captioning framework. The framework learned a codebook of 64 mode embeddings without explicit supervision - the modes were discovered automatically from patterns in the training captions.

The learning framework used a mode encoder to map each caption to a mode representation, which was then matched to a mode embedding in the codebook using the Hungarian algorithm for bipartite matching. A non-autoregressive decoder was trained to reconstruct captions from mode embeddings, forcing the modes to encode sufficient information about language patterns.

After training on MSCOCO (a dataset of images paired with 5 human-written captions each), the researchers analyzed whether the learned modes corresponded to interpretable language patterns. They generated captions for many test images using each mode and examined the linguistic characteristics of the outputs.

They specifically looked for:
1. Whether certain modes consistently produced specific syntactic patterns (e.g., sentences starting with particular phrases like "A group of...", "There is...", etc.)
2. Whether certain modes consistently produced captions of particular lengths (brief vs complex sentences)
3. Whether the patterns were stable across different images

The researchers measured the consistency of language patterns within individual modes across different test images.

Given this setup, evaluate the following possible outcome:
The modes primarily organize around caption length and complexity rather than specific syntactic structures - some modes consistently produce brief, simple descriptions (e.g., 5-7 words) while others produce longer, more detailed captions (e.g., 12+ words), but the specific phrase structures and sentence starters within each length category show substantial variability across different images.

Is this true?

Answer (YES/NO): NO